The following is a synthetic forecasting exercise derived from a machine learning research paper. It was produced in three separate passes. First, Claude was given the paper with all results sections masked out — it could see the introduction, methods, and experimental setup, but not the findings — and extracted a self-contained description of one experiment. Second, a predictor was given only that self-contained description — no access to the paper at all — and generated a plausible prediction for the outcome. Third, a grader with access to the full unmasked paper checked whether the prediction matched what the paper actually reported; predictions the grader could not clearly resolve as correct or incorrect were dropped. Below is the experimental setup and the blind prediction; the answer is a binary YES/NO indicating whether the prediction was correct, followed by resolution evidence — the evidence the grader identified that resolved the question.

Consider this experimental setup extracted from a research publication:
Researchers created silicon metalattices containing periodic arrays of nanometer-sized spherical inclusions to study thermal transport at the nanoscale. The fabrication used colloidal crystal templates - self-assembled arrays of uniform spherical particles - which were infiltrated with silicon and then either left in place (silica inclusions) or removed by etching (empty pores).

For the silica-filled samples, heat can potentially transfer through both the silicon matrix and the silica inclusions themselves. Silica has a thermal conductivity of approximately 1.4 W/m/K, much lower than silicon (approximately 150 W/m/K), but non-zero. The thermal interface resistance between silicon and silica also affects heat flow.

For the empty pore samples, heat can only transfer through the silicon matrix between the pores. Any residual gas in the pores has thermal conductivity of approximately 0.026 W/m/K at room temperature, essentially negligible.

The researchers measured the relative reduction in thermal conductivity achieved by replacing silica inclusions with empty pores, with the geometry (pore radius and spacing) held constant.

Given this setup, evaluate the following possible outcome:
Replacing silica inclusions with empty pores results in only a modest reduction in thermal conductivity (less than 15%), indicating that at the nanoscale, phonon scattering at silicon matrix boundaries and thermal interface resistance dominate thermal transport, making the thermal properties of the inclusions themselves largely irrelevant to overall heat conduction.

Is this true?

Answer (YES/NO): NO